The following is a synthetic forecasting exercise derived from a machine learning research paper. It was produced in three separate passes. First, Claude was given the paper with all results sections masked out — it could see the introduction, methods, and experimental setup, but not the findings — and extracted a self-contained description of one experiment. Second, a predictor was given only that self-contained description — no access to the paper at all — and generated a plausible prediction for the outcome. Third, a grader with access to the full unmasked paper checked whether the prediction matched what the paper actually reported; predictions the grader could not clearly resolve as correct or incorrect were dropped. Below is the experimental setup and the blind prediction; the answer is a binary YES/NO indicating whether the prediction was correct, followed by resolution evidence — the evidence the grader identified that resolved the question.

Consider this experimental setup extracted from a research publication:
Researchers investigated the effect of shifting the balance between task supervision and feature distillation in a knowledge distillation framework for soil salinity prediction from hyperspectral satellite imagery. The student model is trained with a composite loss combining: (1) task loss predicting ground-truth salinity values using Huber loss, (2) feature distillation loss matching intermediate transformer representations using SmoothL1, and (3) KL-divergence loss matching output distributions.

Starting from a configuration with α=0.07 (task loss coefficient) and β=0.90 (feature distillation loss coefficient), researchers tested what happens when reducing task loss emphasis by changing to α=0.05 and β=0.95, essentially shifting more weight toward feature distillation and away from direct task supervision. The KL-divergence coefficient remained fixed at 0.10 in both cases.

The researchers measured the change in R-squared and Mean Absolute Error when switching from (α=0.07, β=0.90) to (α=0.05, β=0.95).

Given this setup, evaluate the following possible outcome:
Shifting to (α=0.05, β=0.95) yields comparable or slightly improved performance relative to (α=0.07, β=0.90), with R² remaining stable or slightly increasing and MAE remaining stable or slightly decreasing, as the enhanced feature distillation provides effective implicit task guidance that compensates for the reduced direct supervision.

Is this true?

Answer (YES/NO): NO